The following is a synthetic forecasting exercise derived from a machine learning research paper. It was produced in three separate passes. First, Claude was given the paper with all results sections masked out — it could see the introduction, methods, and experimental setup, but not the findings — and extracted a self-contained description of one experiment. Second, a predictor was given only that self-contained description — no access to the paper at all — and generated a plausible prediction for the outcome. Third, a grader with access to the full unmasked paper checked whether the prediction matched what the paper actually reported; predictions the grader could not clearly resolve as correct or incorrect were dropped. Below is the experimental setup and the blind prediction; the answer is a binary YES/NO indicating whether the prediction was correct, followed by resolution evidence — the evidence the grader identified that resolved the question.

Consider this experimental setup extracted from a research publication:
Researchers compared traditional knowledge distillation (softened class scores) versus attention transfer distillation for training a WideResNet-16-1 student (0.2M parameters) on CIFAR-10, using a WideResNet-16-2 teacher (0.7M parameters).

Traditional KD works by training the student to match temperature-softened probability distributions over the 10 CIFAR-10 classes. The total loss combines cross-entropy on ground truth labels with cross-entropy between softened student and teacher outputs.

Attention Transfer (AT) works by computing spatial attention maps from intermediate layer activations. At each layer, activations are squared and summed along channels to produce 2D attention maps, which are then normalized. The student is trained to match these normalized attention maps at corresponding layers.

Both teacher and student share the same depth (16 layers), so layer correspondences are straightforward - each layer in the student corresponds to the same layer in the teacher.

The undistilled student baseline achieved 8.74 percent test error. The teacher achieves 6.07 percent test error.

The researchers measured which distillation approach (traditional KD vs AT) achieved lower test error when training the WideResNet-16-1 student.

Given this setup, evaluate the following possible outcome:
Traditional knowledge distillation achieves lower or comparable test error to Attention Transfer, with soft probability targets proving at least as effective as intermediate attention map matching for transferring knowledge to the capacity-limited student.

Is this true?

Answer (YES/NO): YES